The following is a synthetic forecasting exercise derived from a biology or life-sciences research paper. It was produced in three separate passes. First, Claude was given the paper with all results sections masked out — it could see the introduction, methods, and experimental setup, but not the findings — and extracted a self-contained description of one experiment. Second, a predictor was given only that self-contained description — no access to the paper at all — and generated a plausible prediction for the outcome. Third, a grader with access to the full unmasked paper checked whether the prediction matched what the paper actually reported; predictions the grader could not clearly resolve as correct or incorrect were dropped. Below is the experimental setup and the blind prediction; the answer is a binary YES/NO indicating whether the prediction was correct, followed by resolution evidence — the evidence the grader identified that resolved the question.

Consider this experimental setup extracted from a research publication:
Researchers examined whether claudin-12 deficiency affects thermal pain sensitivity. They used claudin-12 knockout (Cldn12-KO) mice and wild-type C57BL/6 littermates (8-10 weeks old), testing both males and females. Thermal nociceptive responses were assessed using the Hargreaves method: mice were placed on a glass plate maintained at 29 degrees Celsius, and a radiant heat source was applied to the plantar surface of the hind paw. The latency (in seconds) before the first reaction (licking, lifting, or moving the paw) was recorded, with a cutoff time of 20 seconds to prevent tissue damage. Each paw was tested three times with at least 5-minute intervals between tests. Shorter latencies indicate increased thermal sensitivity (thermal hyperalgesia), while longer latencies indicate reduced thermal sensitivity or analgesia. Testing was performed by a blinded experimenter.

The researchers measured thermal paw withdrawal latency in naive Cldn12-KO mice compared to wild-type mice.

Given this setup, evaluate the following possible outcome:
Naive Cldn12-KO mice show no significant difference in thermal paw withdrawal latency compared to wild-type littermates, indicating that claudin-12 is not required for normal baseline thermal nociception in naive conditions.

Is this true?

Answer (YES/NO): YES